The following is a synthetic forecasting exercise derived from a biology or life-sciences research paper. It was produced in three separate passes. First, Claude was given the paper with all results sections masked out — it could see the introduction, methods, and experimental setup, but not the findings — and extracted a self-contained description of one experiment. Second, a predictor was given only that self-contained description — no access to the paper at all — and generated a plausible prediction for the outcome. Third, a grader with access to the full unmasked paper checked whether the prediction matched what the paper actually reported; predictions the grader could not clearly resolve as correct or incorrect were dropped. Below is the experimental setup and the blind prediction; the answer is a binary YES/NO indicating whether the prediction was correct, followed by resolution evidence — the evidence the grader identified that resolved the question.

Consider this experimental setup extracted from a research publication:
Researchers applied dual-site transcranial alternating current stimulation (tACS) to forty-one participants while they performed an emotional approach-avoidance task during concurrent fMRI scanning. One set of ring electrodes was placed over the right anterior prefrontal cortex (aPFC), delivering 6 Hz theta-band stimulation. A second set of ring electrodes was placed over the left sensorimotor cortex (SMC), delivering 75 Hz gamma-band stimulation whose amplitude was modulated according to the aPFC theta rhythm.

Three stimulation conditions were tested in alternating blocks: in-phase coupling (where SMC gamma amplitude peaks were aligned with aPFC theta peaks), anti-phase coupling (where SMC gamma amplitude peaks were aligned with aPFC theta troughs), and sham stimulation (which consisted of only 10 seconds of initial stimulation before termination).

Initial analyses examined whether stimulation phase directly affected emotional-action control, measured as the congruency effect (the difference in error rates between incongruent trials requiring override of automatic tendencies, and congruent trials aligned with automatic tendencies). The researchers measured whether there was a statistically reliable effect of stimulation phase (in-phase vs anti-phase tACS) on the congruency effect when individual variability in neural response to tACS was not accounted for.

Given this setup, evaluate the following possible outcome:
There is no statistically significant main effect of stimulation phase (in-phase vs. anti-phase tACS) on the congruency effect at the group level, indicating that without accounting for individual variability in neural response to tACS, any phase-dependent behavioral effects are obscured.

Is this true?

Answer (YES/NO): YES